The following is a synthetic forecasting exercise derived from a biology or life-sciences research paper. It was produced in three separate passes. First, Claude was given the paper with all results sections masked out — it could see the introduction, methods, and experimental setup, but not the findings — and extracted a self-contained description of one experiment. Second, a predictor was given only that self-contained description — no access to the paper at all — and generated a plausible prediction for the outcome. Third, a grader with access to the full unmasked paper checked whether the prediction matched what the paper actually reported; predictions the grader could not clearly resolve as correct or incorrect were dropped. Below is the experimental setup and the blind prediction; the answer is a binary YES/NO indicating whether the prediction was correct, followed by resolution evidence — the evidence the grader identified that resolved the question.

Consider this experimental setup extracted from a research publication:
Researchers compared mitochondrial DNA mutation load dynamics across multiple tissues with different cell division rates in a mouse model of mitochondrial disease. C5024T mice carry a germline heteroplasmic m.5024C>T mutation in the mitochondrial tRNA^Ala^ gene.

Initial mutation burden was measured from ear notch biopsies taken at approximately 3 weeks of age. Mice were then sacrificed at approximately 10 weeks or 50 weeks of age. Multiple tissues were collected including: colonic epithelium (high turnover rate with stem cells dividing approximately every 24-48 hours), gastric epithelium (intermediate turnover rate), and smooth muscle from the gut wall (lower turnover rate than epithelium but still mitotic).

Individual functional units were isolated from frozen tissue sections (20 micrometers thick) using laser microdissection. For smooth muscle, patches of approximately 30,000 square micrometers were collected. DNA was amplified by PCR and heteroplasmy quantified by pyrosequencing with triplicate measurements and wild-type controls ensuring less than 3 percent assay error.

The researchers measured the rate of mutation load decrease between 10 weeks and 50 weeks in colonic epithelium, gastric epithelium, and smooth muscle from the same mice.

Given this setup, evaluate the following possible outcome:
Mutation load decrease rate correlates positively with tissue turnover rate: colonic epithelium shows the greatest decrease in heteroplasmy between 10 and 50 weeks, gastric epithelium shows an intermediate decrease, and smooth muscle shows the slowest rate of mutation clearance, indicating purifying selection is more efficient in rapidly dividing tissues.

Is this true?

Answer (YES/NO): NO